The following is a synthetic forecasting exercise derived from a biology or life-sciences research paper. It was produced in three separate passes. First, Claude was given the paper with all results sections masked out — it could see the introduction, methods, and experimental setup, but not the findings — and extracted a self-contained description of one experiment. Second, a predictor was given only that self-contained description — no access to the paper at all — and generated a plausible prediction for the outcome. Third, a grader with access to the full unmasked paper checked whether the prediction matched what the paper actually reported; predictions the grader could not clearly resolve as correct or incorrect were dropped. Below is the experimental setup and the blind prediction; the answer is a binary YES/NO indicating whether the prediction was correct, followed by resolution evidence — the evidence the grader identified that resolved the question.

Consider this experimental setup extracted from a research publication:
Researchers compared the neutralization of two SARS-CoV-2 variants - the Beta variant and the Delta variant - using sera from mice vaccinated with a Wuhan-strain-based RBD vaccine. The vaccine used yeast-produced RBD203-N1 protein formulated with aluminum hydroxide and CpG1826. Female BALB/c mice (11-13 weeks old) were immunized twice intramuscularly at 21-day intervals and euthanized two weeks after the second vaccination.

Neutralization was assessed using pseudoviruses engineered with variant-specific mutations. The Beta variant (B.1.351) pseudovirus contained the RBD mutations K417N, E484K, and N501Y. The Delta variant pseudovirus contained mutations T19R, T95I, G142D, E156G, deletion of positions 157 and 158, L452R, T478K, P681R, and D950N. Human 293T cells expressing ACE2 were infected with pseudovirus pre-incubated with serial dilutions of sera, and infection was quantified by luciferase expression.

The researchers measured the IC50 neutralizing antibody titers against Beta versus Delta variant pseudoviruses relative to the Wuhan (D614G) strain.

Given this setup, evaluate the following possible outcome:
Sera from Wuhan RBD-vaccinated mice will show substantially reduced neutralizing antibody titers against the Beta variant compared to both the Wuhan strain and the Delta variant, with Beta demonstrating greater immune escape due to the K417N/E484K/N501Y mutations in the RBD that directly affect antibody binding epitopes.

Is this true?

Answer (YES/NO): NO